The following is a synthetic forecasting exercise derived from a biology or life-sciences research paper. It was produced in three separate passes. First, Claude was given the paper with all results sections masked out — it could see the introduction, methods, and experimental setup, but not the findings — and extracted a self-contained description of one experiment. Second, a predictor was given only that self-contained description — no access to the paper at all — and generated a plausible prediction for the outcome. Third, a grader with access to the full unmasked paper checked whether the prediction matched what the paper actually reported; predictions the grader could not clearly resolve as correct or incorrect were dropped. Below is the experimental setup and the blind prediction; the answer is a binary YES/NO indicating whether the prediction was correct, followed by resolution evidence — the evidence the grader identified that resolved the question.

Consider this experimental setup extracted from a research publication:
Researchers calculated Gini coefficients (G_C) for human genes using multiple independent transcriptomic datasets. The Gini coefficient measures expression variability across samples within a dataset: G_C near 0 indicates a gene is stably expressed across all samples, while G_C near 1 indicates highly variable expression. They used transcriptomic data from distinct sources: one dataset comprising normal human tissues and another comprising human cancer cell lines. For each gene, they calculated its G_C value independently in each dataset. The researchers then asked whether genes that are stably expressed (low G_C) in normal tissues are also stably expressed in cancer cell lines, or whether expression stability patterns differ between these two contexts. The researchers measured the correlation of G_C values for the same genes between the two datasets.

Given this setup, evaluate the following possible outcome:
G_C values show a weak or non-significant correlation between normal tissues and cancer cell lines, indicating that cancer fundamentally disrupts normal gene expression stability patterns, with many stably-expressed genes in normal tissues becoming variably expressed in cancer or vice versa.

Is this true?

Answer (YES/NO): NO